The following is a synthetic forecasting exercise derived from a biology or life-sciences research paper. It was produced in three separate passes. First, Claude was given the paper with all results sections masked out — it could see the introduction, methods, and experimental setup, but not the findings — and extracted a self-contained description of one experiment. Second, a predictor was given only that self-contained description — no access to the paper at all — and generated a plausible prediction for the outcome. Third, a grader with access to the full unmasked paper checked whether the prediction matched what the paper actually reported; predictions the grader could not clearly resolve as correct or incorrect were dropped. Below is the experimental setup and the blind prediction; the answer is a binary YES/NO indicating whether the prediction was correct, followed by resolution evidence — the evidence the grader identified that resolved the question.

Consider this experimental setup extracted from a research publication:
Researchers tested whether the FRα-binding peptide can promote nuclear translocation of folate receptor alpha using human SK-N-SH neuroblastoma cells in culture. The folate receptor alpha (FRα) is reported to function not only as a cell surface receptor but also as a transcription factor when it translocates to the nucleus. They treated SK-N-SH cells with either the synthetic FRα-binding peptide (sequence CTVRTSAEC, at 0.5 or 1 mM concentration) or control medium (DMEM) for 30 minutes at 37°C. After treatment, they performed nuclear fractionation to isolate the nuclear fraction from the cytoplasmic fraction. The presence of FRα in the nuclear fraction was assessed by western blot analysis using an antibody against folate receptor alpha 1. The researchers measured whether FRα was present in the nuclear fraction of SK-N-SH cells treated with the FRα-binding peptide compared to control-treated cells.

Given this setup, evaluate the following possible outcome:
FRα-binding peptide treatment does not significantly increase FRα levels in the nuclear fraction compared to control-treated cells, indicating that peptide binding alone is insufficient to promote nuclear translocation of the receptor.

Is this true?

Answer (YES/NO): NO